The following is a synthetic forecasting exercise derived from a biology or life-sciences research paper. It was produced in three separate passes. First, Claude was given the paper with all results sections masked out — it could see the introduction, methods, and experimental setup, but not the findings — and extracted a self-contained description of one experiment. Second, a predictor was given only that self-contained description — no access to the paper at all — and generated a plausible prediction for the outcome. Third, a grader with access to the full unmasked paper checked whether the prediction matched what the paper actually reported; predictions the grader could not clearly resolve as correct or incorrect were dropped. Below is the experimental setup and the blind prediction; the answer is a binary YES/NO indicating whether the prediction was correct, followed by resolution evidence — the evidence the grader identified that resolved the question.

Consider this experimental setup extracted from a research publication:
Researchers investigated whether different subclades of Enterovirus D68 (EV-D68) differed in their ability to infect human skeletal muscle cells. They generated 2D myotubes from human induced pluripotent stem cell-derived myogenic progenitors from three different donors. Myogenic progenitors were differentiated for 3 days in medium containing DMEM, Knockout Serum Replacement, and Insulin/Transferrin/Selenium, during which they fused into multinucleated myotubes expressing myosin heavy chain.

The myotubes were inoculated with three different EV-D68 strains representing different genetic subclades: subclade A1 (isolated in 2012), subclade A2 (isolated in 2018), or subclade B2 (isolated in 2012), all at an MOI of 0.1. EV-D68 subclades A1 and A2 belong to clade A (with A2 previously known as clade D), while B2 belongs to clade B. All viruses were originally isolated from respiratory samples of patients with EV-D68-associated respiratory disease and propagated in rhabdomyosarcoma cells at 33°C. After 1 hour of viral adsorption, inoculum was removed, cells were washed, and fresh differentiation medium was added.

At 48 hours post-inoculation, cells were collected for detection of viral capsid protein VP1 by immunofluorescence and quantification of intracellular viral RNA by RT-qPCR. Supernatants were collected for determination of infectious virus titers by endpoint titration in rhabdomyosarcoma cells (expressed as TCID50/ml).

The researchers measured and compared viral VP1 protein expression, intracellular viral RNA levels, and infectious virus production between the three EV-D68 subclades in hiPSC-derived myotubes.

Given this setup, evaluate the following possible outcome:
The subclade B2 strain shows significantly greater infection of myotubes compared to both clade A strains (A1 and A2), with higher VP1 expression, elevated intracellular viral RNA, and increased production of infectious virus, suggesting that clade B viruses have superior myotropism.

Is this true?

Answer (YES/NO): NO